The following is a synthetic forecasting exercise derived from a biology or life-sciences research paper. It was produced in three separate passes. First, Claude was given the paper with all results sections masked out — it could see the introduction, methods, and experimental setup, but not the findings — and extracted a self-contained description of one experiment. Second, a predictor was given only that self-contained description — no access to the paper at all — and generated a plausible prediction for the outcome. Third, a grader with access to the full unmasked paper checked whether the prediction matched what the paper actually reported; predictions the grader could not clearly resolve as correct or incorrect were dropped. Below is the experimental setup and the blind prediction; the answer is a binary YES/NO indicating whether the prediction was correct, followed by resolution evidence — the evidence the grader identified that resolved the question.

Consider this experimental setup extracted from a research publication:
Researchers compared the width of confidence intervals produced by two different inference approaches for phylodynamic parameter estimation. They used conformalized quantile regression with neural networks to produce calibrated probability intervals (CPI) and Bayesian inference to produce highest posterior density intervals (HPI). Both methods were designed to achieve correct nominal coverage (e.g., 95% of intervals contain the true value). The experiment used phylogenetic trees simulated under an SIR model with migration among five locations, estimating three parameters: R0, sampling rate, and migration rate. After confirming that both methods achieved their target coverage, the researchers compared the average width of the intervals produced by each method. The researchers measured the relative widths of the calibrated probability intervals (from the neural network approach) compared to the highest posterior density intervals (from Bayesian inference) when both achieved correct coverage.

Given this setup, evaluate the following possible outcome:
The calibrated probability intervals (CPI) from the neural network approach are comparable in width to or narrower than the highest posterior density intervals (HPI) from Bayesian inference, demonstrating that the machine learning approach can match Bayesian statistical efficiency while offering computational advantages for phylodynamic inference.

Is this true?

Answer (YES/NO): NO